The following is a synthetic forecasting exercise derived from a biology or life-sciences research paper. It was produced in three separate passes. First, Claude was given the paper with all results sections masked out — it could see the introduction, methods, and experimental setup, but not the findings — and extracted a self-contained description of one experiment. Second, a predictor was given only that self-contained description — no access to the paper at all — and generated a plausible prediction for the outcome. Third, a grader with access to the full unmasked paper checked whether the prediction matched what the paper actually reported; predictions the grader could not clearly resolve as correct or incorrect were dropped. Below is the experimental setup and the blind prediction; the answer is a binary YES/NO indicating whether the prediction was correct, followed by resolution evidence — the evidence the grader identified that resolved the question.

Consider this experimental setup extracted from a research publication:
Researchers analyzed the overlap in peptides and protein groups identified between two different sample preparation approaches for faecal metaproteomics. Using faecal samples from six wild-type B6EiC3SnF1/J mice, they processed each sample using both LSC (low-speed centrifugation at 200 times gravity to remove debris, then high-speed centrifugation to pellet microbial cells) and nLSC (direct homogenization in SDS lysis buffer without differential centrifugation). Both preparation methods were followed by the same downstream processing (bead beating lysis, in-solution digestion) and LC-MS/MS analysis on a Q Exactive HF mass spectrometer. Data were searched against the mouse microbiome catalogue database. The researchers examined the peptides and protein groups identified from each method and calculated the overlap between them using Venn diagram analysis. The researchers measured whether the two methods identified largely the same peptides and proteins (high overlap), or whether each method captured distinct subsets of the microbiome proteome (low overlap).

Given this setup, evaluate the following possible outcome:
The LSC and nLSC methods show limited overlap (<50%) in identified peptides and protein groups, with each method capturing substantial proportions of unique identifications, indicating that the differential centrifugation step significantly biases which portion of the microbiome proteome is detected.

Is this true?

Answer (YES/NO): YES